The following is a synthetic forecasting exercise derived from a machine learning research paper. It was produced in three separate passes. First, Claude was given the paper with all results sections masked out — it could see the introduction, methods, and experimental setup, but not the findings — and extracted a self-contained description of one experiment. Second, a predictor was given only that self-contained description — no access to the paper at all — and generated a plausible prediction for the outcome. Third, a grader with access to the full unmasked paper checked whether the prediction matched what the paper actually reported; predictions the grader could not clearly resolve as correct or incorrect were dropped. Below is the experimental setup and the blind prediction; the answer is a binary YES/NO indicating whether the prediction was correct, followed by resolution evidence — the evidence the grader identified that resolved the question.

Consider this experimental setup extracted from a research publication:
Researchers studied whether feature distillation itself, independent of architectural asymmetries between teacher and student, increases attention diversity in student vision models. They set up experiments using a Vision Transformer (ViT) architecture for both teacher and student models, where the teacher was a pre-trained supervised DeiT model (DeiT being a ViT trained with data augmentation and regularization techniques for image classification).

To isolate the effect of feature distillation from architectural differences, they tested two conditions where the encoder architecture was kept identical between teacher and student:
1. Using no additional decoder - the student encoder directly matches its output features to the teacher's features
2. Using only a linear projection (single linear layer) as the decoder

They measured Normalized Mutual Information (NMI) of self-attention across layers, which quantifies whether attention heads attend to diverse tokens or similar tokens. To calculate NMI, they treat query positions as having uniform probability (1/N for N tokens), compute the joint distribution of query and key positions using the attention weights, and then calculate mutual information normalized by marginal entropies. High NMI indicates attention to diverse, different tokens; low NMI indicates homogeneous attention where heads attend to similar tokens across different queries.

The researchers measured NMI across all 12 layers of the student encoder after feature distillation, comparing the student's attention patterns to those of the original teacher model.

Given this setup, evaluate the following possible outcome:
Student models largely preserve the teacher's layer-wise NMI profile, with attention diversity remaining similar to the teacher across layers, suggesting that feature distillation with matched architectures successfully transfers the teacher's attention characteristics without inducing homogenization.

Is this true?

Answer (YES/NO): YES